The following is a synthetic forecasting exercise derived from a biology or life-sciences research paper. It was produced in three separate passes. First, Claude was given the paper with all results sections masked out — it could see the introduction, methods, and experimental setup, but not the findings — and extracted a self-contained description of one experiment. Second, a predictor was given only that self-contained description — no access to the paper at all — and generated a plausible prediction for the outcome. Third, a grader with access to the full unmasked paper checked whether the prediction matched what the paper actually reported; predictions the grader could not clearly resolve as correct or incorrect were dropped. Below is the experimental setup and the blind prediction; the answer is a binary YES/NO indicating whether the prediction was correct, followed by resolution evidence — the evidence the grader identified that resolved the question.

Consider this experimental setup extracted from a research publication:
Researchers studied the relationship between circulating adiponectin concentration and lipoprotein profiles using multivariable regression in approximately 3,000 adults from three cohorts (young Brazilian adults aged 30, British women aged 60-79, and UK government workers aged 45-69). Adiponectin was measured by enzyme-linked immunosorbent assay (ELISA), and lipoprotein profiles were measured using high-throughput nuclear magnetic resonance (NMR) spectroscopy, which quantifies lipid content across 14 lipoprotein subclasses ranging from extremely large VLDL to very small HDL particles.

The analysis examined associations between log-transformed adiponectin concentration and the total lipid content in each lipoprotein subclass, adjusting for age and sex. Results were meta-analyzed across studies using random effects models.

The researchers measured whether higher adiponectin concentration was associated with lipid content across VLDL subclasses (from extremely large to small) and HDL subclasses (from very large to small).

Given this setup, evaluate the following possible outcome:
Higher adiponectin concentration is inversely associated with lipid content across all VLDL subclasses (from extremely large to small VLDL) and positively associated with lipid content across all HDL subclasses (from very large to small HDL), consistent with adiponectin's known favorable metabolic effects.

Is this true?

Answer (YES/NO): NO